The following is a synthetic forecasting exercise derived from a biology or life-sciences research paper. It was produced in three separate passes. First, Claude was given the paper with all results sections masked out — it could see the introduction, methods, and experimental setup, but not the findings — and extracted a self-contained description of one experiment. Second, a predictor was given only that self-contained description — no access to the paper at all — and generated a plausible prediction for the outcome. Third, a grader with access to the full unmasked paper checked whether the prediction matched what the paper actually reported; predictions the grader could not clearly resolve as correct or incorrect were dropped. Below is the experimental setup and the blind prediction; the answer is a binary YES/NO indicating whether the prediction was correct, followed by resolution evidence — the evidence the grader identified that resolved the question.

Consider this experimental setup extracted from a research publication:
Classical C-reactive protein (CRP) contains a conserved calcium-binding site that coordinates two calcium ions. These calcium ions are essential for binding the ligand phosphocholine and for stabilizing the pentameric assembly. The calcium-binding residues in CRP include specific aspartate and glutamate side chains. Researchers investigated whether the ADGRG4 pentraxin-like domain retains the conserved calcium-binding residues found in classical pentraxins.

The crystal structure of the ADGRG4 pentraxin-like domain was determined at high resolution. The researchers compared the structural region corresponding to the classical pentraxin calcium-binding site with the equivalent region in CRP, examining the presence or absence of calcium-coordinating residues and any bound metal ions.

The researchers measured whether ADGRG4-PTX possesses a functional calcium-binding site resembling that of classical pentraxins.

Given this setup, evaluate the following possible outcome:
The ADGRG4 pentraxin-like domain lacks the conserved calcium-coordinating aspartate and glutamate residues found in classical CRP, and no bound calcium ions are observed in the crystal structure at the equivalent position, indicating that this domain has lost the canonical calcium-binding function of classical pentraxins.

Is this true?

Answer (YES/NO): YES